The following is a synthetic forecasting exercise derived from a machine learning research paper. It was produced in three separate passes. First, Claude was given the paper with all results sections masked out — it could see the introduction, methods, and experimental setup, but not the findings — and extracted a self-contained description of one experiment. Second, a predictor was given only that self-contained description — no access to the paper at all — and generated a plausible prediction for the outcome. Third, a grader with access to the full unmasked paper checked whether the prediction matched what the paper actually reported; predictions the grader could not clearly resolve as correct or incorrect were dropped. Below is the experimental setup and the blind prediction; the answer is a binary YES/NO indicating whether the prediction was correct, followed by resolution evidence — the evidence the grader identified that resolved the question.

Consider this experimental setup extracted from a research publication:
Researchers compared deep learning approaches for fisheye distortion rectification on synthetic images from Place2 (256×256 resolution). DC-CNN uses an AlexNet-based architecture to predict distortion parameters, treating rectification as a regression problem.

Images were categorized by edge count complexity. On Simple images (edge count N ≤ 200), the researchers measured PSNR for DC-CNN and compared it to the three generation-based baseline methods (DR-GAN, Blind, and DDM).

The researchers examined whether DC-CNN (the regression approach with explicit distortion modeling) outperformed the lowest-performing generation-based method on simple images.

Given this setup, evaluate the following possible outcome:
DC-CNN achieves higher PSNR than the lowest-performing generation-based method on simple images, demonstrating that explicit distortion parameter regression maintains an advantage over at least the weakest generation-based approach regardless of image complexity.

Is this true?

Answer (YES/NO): NO